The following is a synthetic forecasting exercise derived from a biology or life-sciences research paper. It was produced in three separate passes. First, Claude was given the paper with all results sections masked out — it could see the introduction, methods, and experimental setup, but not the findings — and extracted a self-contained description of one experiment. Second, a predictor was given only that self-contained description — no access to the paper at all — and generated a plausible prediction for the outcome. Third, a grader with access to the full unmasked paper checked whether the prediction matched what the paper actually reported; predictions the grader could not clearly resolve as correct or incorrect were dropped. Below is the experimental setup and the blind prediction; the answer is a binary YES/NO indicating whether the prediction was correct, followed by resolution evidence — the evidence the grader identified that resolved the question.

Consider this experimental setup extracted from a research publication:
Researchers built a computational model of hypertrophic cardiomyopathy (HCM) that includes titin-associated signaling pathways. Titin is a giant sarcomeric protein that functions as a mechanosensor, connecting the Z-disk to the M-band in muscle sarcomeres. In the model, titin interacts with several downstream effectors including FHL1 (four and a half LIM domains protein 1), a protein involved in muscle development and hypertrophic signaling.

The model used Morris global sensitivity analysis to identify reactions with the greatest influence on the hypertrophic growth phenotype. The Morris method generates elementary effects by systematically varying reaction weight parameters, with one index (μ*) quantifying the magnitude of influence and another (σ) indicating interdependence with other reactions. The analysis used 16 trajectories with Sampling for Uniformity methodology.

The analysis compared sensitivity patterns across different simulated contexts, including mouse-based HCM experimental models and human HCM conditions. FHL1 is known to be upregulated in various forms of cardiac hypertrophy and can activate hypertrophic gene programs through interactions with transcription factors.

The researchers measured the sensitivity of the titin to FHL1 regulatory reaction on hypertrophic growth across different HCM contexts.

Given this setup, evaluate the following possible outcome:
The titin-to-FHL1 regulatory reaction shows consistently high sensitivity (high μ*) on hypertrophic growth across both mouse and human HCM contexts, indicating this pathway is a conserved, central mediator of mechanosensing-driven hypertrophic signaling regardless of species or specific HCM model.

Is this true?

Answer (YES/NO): YES